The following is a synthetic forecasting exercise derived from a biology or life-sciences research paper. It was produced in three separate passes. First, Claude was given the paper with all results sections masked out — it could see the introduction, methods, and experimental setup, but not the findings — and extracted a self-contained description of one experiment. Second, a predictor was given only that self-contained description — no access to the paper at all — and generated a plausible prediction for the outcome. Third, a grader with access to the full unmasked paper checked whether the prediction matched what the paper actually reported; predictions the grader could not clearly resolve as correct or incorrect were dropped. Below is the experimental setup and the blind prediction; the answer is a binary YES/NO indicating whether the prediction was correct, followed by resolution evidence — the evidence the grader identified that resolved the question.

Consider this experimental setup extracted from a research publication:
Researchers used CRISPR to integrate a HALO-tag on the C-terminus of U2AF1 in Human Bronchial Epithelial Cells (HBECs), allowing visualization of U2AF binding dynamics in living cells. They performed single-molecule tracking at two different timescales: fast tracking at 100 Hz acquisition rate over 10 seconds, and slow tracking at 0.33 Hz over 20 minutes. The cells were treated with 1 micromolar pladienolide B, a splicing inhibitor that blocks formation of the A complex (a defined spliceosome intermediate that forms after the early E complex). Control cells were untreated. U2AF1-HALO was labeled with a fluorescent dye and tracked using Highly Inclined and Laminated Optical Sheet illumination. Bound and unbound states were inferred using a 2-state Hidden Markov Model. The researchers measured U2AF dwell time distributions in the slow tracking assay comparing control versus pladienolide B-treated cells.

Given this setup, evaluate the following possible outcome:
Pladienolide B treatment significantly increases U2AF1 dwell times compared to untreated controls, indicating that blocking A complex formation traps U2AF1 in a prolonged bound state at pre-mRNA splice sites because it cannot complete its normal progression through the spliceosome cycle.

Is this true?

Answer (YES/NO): NO